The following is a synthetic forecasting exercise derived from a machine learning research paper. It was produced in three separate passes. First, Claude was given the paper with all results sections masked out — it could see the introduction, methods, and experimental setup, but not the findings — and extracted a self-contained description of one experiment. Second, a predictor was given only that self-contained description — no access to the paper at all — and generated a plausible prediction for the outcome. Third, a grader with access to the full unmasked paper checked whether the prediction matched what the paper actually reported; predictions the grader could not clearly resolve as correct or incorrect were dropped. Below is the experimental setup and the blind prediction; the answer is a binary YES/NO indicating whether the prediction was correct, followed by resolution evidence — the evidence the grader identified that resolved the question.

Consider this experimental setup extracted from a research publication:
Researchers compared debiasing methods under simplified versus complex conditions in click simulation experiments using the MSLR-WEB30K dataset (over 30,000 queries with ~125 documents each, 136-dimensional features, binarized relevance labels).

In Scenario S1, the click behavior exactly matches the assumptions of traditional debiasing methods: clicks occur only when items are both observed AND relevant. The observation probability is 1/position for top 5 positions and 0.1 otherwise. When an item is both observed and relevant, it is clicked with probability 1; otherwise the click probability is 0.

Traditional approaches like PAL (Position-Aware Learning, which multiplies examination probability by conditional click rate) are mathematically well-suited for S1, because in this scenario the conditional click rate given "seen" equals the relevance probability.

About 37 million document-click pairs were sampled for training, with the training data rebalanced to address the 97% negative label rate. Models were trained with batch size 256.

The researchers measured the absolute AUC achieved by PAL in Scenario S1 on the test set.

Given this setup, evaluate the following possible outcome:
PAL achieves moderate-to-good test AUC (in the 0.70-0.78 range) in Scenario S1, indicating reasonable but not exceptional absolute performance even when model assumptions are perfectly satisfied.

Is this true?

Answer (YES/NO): NO